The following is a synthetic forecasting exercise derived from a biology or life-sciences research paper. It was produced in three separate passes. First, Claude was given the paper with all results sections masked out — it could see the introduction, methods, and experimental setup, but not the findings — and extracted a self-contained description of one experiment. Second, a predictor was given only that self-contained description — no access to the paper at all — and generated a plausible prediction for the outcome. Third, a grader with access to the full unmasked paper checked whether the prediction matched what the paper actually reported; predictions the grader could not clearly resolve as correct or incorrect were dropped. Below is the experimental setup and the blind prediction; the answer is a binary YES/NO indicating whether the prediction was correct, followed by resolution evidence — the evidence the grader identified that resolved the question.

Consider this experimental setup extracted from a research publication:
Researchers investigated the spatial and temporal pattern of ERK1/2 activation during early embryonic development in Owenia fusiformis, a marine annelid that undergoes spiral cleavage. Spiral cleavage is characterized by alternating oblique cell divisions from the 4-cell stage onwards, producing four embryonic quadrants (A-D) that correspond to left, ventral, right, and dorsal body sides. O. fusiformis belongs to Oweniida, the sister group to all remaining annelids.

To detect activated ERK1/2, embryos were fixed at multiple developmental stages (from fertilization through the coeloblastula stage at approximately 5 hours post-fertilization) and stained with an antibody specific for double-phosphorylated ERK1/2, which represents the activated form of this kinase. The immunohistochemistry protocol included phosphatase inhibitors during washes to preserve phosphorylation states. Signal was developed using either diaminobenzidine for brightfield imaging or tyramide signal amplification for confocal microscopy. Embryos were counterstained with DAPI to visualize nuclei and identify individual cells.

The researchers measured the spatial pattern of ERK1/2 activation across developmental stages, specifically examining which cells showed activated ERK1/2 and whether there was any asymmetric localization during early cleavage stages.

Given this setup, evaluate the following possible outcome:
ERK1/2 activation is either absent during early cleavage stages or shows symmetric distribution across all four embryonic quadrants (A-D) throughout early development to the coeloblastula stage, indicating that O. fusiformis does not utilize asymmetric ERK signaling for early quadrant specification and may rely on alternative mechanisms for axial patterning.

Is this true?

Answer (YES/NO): NO